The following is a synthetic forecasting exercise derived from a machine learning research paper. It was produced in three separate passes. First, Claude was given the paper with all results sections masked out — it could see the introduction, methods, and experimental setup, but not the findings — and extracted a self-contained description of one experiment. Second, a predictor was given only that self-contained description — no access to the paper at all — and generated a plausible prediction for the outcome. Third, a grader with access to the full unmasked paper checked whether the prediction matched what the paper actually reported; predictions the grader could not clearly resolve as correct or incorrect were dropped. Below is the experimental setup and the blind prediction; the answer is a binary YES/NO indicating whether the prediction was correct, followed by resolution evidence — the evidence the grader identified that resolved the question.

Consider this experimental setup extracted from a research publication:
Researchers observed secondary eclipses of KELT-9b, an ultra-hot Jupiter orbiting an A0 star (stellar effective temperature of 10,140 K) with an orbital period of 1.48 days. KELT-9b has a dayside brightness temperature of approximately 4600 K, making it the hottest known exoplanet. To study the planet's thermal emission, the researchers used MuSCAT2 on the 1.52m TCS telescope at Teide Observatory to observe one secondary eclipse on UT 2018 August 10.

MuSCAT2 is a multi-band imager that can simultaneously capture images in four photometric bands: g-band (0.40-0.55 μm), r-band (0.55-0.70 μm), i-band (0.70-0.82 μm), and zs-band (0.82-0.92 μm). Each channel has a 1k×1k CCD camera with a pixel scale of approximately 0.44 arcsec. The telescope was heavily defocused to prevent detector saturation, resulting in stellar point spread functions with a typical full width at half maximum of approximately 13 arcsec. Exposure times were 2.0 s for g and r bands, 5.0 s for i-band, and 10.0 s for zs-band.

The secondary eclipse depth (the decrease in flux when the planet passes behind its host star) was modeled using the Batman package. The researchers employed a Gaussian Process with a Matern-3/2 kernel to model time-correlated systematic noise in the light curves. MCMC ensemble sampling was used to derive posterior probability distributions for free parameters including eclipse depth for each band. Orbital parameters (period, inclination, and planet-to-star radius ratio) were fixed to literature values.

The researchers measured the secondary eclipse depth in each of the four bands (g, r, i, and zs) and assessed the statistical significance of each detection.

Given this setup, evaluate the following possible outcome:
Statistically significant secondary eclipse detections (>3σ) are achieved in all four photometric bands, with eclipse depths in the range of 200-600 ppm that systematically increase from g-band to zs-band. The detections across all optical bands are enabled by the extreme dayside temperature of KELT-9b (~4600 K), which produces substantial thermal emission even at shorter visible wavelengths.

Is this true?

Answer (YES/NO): NO